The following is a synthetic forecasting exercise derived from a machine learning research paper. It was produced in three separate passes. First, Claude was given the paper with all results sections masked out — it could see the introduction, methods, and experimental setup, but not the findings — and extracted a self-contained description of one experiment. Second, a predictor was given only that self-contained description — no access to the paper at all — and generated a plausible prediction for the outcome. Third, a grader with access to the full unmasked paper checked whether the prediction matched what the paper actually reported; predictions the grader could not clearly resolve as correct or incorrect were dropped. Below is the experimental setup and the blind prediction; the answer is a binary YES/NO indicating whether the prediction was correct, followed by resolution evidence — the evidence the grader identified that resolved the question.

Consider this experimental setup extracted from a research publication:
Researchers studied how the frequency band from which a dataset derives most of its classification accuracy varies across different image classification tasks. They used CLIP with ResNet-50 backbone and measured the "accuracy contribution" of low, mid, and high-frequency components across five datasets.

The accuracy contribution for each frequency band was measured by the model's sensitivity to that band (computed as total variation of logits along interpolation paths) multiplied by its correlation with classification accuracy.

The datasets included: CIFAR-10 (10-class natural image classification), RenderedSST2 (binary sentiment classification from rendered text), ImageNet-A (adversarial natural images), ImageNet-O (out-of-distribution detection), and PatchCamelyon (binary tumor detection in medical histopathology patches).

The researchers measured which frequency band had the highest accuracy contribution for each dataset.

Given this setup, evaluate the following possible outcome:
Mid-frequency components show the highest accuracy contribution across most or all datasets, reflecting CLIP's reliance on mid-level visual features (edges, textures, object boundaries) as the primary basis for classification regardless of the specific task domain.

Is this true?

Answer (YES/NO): NO